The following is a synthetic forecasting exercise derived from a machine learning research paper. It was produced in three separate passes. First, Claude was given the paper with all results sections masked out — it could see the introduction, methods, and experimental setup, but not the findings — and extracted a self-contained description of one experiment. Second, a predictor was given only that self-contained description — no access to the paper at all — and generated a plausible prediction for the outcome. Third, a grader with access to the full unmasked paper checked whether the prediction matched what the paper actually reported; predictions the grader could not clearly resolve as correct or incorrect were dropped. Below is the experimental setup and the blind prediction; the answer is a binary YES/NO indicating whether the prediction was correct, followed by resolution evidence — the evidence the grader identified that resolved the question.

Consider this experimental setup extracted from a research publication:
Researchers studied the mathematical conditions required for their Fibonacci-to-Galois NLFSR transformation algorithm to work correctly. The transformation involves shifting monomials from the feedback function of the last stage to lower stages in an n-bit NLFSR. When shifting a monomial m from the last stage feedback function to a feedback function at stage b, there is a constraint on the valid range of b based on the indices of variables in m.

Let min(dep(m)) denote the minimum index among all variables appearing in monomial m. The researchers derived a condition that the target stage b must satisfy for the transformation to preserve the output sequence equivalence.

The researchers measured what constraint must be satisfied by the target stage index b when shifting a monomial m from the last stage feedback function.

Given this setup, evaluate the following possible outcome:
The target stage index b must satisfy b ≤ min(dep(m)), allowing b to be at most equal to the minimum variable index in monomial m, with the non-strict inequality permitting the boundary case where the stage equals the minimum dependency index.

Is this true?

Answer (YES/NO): NO